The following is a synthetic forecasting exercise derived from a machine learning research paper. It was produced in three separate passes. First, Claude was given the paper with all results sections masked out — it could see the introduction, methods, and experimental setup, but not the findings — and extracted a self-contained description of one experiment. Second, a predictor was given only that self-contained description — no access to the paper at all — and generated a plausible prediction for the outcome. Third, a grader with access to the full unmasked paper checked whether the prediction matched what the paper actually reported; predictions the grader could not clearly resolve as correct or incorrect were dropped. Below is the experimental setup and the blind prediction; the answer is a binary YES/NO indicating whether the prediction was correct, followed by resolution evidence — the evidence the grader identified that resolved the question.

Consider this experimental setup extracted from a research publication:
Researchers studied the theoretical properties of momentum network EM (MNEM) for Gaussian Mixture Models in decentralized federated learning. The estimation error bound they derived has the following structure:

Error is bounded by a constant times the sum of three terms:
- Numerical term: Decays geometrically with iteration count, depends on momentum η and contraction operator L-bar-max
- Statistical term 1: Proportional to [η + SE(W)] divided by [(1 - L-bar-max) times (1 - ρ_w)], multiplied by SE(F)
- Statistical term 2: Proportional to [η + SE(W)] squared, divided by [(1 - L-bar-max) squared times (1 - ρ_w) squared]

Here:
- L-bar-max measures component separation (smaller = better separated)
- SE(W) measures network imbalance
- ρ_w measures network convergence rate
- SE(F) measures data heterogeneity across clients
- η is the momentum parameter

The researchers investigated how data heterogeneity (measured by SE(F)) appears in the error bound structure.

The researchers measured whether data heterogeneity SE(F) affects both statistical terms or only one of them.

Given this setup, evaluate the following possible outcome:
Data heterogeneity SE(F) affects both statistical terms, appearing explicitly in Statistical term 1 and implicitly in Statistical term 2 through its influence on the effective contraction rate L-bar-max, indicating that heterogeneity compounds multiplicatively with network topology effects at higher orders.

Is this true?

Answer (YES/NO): NO